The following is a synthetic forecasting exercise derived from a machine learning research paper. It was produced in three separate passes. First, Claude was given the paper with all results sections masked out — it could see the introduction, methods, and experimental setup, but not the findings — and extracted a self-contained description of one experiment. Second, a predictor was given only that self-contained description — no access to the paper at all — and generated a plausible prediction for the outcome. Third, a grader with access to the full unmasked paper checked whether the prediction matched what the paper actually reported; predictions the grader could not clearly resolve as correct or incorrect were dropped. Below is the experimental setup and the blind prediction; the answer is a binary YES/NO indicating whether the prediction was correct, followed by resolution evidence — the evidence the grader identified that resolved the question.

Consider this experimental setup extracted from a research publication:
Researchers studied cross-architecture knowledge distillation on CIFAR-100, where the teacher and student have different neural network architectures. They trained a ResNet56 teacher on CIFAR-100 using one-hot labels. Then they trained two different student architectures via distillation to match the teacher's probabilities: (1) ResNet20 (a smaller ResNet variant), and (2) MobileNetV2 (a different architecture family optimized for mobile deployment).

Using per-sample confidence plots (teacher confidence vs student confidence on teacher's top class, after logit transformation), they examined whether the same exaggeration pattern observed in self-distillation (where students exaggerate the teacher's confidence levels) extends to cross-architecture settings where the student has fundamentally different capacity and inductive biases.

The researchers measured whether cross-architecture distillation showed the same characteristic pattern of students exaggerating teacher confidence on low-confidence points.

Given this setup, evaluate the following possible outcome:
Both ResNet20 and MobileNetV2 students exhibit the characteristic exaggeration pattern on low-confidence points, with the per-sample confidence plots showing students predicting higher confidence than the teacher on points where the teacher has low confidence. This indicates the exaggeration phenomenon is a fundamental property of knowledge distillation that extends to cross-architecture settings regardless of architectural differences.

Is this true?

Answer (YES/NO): NO